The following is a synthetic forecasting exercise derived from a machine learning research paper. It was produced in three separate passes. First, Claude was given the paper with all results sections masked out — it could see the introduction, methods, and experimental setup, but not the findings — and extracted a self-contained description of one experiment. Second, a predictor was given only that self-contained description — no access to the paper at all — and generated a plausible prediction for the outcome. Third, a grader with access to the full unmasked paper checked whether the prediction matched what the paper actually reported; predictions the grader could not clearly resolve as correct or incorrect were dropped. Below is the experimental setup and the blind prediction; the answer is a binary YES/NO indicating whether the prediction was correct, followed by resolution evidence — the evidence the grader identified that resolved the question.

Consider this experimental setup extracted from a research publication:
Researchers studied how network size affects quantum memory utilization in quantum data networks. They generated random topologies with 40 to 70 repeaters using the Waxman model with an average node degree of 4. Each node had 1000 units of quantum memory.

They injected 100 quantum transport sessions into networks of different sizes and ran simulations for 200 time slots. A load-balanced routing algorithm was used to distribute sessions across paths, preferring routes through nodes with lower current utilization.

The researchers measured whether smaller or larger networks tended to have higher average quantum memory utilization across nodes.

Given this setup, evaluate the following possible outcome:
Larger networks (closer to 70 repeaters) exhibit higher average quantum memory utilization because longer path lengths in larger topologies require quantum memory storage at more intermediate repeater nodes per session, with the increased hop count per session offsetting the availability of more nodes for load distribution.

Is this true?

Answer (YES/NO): NO